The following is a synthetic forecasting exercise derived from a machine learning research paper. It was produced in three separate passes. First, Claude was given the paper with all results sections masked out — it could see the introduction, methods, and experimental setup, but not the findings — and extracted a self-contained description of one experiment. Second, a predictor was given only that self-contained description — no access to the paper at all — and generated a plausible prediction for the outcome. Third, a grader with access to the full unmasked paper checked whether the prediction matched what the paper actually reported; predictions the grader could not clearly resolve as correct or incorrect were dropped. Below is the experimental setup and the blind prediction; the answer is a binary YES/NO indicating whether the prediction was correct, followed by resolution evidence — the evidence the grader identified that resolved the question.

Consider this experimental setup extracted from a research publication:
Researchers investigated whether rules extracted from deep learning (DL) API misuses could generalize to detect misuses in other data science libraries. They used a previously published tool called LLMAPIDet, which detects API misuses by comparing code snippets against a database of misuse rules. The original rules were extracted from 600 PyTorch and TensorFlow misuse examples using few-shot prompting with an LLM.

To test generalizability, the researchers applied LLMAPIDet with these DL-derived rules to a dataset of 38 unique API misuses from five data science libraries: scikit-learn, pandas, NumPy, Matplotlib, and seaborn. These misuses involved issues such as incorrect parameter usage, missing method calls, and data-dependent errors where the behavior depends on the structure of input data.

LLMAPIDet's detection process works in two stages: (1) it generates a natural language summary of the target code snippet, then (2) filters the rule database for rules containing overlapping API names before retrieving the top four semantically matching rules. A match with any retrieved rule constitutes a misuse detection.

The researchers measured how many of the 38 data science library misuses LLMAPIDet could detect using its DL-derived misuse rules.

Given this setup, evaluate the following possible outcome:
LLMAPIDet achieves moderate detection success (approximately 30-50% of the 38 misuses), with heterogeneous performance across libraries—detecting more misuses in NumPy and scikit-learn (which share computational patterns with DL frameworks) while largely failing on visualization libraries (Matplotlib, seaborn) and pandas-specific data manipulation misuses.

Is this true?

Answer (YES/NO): NO